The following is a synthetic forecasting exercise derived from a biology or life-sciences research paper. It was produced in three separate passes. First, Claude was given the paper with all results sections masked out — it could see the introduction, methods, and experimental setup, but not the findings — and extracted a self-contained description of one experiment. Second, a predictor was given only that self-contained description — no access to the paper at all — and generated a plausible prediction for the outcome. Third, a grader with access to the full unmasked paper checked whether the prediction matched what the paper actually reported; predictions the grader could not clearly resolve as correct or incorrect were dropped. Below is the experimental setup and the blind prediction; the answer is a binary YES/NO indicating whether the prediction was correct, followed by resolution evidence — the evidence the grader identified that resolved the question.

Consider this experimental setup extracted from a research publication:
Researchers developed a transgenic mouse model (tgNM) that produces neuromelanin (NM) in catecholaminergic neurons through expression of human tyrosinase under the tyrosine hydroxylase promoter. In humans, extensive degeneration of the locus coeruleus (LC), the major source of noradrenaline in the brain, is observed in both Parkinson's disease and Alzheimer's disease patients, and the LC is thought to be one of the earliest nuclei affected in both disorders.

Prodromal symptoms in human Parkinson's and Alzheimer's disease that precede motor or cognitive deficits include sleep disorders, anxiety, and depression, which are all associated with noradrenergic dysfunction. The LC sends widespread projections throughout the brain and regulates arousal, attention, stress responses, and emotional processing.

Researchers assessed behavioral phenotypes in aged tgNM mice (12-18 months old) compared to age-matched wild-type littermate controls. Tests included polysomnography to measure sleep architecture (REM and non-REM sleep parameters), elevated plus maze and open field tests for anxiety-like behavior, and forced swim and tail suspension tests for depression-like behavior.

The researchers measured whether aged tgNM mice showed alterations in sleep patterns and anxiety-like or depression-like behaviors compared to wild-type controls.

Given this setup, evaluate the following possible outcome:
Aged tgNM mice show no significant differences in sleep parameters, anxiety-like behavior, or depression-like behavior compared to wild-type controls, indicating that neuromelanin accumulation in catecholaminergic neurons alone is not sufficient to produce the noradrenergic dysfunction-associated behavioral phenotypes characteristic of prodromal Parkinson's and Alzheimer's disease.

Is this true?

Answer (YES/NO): NO